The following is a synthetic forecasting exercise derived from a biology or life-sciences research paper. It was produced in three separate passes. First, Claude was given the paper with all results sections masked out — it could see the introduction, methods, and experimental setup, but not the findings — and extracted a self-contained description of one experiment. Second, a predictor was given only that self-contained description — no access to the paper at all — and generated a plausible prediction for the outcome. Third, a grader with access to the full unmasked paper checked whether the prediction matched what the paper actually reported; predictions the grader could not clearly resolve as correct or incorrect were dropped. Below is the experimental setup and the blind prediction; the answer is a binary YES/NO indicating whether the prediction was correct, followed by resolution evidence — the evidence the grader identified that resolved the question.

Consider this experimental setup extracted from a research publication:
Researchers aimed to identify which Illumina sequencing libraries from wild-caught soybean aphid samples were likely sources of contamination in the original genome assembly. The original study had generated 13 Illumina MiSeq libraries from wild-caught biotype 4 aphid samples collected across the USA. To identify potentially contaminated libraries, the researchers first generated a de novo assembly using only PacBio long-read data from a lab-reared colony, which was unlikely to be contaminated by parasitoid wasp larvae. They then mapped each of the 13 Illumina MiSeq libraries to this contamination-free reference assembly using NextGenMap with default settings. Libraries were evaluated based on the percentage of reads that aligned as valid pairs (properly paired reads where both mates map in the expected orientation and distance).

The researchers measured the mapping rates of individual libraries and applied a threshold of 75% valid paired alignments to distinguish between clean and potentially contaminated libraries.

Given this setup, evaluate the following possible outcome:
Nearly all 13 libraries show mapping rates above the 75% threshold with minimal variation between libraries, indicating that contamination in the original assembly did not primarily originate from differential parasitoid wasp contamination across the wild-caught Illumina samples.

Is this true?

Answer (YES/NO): NO